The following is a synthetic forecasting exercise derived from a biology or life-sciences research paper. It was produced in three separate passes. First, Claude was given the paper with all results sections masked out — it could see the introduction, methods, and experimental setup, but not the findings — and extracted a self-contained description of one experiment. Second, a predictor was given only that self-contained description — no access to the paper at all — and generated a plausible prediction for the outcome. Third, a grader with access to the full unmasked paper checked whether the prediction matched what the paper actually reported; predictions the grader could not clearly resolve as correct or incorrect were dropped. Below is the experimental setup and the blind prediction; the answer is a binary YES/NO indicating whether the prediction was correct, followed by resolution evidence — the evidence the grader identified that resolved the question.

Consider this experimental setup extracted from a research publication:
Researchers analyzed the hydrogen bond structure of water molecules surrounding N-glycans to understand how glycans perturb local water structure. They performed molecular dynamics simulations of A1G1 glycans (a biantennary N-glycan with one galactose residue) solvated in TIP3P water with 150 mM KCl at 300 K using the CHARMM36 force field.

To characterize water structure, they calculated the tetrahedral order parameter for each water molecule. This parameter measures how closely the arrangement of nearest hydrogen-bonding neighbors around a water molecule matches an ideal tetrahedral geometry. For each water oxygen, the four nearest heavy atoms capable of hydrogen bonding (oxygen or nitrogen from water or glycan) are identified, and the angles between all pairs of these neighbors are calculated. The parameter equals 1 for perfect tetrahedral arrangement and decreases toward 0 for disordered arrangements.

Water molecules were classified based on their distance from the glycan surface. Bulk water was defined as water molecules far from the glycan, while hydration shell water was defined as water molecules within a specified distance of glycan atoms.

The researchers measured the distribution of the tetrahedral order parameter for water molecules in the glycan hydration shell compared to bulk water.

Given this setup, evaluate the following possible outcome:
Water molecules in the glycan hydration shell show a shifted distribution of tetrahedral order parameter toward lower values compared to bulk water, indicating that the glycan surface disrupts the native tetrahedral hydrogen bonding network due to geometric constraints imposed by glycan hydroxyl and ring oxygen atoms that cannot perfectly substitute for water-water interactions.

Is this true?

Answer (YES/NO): NO